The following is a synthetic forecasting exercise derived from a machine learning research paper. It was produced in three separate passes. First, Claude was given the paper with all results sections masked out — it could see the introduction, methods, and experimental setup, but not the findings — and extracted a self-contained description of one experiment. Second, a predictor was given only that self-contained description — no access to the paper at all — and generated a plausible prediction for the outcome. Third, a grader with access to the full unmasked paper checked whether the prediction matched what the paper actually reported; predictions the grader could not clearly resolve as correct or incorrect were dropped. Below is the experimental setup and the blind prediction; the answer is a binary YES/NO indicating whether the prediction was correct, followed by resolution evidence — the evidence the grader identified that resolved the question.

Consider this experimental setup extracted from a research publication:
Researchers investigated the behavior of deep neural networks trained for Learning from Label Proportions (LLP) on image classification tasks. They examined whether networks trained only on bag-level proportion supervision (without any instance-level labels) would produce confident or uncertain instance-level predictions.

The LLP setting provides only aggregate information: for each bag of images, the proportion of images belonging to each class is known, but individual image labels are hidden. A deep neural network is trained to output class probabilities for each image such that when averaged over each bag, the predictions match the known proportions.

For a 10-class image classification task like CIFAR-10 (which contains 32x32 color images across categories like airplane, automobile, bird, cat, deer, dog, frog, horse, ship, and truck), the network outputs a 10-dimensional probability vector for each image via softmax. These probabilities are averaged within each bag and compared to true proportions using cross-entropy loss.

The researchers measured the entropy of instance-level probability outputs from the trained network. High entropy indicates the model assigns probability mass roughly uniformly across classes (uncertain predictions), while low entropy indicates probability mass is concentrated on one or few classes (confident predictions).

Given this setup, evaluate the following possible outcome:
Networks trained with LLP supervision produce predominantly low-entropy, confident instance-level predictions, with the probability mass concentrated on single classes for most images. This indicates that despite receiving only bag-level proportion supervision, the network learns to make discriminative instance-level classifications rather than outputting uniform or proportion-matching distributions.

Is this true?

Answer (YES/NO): YES